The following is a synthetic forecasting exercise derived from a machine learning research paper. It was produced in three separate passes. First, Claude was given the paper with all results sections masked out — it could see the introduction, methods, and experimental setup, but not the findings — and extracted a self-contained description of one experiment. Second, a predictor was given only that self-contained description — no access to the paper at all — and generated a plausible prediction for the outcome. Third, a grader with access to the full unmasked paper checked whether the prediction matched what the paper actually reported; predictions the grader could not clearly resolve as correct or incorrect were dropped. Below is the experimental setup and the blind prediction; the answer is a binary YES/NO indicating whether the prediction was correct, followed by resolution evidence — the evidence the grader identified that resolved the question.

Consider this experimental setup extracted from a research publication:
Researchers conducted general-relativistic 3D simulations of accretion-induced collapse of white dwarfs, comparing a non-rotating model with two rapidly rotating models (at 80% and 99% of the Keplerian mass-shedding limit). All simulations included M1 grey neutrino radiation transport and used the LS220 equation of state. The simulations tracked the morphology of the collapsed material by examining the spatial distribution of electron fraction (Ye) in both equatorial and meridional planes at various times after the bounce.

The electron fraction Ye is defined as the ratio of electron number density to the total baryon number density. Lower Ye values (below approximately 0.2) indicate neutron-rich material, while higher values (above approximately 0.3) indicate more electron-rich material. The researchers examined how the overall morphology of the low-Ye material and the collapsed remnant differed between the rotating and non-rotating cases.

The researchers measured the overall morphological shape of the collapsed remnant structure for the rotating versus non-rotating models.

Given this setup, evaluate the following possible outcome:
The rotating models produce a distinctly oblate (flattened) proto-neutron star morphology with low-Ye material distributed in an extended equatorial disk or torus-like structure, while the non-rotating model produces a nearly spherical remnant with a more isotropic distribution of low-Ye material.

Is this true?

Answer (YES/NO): YES